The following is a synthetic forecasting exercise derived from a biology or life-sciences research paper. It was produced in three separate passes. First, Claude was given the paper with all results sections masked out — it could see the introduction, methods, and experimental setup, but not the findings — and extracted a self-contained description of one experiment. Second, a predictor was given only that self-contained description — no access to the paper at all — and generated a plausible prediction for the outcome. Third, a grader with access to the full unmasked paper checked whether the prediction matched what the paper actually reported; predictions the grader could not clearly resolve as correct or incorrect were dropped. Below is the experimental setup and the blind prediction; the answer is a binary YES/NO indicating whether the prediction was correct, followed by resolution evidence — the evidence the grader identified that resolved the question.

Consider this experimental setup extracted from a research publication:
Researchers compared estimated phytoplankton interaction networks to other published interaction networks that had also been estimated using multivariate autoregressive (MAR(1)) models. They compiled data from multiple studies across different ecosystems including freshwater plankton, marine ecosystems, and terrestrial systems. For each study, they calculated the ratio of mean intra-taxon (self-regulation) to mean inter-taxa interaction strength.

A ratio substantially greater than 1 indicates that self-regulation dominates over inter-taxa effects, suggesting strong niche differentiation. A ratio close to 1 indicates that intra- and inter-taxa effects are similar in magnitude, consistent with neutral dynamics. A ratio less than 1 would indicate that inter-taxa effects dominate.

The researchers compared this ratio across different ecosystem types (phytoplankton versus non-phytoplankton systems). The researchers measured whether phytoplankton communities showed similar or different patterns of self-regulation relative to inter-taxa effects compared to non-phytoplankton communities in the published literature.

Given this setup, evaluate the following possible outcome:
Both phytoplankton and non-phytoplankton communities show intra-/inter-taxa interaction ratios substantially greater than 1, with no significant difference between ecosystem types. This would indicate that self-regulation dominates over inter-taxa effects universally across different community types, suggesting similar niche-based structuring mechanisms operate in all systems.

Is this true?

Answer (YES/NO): NO